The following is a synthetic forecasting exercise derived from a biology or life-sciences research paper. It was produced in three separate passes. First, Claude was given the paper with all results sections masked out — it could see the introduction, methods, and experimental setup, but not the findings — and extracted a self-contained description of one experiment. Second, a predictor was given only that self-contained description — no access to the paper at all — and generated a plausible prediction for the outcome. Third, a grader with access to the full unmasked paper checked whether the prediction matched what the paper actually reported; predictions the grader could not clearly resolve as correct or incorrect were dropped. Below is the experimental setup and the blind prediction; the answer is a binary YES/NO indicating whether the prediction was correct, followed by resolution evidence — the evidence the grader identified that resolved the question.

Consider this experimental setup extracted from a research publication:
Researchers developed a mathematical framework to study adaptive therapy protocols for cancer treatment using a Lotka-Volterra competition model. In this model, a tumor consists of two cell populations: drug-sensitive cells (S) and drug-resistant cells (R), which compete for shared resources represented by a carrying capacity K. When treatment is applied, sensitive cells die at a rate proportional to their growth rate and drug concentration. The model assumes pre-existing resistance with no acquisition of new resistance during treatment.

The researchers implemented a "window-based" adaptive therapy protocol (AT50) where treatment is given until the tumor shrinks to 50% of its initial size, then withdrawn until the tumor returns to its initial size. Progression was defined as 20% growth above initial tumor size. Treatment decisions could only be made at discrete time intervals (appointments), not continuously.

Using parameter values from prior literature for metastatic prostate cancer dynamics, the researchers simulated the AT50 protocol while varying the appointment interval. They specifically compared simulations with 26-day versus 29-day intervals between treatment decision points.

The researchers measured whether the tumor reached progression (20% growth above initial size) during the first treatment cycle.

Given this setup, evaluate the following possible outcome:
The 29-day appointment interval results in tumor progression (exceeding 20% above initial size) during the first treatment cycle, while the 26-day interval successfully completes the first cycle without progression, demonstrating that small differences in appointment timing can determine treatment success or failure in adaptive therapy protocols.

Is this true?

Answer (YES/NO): YES